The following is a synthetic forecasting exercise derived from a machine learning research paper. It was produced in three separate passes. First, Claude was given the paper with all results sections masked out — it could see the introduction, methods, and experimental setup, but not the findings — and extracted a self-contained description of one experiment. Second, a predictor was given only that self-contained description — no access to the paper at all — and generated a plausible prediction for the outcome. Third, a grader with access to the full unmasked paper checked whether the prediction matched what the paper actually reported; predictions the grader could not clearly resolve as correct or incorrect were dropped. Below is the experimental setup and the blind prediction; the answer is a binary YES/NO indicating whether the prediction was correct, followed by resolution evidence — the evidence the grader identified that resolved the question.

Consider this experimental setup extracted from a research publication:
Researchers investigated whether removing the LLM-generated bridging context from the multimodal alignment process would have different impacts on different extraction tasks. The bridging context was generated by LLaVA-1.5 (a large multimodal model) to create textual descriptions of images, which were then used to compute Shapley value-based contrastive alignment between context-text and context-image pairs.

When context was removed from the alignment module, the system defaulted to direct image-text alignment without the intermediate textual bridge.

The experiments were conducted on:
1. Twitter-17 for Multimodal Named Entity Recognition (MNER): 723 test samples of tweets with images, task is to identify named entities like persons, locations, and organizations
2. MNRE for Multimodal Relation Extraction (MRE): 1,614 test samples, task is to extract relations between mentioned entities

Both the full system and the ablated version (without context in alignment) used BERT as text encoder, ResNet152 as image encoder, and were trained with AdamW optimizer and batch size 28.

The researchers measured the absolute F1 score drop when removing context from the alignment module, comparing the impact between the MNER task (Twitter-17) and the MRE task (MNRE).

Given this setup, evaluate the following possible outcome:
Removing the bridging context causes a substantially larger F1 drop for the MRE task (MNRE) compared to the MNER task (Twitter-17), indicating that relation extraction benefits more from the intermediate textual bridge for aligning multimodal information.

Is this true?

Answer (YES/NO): NO